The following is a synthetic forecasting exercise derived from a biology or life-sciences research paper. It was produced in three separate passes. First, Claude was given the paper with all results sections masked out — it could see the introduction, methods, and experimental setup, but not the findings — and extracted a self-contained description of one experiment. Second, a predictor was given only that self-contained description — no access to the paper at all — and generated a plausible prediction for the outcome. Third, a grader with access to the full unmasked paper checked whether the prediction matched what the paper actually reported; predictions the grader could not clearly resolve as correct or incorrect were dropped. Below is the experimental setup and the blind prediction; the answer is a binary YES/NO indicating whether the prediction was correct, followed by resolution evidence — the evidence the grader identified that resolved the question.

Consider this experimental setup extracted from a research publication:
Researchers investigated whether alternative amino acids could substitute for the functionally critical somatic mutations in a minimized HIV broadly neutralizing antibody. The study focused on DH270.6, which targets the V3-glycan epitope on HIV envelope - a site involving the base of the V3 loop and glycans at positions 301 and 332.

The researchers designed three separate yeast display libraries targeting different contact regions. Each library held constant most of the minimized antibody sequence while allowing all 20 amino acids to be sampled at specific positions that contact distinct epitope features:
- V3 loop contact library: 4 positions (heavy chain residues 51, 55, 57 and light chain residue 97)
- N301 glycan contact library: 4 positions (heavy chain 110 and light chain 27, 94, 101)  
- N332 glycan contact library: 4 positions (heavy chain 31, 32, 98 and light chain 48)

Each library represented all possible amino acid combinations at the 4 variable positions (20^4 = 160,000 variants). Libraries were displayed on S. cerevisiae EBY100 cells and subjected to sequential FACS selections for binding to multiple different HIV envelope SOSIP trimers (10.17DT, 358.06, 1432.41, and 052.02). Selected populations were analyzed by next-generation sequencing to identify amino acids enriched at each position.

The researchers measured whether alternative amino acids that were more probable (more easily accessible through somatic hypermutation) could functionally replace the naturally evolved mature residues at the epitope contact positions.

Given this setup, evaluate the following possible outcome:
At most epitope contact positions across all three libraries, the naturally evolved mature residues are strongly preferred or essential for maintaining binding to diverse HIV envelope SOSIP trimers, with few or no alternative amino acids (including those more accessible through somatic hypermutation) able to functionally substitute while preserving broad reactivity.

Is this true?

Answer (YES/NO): NO